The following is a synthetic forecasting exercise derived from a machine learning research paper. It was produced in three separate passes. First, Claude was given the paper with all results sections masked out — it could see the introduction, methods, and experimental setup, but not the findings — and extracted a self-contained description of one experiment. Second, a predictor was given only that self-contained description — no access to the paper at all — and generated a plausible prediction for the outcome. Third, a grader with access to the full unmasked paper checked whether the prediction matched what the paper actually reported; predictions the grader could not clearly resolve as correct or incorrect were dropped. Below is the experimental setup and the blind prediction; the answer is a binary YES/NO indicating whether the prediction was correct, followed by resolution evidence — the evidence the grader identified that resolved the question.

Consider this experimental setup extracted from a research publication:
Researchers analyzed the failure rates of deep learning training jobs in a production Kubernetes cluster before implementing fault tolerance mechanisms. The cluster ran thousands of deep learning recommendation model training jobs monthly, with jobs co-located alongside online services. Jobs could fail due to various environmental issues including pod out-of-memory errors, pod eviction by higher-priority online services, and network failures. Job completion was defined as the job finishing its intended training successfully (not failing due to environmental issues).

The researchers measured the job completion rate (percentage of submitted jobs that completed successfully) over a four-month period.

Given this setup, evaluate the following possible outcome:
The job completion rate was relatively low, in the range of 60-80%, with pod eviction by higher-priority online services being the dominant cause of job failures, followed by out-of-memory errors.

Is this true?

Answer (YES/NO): NO